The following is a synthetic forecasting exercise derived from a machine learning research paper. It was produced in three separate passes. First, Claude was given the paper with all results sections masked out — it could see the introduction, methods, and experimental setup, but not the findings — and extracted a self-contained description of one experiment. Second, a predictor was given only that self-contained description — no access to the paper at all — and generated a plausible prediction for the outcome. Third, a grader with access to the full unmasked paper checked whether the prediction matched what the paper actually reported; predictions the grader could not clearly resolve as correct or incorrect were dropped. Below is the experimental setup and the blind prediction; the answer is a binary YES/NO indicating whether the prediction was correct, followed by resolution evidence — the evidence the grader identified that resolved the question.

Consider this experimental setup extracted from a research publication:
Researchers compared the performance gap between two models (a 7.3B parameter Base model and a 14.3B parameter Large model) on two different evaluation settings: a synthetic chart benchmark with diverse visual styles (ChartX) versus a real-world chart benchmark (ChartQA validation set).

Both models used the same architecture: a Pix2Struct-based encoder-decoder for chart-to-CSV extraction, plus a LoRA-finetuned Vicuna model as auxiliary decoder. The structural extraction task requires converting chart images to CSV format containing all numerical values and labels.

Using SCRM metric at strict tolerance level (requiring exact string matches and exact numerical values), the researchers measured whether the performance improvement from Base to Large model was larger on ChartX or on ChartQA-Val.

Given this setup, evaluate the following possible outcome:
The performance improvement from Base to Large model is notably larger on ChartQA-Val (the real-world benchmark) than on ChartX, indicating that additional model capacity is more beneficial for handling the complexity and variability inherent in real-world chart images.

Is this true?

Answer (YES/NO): NO